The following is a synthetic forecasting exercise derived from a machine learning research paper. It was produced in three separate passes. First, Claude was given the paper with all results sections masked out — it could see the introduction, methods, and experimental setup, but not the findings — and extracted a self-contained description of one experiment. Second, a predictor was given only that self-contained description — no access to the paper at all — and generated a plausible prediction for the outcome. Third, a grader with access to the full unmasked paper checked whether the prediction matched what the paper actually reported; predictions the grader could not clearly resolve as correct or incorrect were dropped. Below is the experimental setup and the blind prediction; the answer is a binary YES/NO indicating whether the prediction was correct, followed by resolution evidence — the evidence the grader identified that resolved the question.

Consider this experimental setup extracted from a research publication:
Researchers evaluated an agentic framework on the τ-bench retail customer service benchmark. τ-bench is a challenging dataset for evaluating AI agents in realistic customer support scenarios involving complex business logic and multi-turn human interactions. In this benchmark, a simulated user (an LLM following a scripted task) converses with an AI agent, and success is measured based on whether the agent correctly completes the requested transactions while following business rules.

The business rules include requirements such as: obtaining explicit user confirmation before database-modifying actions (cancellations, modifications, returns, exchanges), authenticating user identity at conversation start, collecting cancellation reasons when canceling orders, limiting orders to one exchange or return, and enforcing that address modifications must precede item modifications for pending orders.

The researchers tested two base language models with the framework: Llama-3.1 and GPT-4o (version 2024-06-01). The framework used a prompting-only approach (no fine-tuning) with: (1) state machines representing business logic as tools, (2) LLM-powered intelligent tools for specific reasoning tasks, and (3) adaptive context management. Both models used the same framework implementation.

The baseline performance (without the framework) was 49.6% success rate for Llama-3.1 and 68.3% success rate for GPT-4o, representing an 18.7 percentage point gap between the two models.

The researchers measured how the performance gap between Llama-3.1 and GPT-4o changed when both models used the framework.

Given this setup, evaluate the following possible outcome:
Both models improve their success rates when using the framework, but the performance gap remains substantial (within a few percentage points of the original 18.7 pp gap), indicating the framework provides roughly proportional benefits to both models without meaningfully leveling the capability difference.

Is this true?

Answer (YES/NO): NO